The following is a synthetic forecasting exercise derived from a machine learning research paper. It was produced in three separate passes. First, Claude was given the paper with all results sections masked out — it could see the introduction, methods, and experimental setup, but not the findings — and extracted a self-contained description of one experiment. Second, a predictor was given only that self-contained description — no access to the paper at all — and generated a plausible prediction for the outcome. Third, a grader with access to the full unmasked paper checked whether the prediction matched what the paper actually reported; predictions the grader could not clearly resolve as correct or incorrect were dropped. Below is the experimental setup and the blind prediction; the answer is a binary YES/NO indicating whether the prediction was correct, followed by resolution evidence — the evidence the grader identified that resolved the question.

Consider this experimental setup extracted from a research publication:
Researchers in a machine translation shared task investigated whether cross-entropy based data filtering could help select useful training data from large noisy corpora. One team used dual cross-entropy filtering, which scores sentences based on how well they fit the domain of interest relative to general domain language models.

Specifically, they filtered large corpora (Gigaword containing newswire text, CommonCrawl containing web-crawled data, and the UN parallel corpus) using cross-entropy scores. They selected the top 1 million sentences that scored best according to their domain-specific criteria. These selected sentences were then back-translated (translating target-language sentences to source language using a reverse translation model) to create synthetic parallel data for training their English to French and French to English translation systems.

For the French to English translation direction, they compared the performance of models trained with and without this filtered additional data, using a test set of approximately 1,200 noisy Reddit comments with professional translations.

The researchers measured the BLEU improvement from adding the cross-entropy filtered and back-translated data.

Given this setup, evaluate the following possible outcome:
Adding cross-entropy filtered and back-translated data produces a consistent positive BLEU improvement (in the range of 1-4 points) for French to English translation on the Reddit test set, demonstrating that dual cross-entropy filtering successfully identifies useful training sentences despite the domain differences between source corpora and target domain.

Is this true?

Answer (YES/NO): NO